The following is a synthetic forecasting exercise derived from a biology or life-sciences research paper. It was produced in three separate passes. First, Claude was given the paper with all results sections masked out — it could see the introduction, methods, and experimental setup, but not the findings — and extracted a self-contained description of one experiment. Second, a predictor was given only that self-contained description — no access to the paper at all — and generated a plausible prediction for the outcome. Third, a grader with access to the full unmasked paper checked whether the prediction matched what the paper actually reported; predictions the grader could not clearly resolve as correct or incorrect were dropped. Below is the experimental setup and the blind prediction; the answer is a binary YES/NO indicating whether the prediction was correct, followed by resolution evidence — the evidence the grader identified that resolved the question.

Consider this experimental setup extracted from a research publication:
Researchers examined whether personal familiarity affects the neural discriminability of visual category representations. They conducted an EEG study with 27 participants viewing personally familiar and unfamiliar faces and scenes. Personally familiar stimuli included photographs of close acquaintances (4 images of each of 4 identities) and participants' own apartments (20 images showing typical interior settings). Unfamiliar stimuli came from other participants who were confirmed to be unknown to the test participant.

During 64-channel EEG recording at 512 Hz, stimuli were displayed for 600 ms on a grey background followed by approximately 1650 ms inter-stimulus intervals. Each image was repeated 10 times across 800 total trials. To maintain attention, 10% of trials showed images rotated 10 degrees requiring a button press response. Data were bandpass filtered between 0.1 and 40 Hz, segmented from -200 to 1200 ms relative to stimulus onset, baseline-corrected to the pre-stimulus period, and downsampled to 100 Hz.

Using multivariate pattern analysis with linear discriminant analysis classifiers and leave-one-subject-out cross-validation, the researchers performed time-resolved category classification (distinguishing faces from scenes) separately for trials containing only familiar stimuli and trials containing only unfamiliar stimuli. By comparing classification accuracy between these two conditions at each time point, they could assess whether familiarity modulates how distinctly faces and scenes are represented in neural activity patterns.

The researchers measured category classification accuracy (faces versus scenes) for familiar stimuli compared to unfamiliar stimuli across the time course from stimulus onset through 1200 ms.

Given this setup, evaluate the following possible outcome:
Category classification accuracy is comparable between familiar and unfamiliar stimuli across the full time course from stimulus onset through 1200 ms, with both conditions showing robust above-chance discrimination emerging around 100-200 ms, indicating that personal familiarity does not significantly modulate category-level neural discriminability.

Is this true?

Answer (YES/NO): NO